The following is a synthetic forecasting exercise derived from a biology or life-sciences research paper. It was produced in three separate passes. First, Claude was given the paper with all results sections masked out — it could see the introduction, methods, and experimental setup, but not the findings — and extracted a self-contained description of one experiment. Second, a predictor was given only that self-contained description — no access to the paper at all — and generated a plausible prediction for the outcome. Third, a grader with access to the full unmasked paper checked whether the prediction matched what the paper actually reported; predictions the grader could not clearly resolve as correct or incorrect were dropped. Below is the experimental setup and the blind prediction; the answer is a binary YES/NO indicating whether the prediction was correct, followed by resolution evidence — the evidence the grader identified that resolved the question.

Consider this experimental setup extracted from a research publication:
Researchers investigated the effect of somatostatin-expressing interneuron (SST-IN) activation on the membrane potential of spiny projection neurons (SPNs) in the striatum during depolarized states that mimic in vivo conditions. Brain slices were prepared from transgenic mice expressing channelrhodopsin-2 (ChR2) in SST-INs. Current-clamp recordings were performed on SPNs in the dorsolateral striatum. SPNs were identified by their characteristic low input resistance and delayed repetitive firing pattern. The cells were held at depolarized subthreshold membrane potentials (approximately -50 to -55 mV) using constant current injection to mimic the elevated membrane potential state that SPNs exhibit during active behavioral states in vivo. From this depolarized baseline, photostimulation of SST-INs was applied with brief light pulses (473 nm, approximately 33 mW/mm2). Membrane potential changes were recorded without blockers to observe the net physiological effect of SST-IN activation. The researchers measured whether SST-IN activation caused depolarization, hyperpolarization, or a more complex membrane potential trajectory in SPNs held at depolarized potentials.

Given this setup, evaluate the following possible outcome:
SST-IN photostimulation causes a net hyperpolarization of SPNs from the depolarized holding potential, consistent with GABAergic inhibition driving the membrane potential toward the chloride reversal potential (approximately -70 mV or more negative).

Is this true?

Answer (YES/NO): NO